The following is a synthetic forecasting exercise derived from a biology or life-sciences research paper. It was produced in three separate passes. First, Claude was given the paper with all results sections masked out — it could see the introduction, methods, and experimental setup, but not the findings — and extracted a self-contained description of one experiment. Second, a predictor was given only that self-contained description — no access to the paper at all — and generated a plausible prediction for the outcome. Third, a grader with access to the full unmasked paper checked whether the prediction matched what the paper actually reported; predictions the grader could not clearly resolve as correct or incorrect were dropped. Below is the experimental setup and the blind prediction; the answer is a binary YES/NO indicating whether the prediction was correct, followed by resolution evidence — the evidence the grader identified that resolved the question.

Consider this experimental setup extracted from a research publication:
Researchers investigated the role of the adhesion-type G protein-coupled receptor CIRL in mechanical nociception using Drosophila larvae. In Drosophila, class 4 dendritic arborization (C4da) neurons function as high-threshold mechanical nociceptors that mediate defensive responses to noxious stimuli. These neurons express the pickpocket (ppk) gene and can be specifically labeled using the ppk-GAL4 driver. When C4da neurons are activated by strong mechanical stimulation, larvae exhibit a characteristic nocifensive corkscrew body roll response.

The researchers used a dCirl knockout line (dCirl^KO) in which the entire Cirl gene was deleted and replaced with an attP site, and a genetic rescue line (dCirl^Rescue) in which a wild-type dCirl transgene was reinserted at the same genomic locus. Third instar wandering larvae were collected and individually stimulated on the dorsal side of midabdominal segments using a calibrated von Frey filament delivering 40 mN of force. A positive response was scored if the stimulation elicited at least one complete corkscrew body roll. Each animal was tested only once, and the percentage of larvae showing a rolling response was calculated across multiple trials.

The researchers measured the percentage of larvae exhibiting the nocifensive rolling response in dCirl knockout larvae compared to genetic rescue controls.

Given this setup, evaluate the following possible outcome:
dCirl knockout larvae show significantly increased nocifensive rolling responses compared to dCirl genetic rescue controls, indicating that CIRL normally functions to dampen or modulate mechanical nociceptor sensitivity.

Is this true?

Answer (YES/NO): YES